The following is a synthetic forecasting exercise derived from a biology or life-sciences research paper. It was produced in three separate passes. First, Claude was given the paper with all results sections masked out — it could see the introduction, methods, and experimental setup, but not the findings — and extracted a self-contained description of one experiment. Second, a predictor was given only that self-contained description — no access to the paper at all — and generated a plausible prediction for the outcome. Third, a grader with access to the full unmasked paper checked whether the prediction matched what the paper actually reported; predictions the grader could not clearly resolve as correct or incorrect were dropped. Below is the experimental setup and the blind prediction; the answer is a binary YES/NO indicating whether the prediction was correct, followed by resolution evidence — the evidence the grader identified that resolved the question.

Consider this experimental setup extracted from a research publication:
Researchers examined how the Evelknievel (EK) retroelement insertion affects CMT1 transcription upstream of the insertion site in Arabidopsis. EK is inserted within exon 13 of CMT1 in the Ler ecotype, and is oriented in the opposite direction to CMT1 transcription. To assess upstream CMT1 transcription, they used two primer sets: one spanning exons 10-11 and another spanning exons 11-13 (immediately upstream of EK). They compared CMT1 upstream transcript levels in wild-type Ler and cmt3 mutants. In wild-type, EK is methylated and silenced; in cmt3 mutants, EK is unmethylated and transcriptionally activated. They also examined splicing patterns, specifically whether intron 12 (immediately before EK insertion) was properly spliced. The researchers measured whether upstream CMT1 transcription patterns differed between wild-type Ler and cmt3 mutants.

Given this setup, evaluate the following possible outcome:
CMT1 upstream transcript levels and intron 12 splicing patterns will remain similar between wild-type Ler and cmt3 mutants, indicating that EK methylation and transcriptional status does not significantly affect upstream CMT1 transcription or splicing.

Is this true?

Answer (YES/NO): YES